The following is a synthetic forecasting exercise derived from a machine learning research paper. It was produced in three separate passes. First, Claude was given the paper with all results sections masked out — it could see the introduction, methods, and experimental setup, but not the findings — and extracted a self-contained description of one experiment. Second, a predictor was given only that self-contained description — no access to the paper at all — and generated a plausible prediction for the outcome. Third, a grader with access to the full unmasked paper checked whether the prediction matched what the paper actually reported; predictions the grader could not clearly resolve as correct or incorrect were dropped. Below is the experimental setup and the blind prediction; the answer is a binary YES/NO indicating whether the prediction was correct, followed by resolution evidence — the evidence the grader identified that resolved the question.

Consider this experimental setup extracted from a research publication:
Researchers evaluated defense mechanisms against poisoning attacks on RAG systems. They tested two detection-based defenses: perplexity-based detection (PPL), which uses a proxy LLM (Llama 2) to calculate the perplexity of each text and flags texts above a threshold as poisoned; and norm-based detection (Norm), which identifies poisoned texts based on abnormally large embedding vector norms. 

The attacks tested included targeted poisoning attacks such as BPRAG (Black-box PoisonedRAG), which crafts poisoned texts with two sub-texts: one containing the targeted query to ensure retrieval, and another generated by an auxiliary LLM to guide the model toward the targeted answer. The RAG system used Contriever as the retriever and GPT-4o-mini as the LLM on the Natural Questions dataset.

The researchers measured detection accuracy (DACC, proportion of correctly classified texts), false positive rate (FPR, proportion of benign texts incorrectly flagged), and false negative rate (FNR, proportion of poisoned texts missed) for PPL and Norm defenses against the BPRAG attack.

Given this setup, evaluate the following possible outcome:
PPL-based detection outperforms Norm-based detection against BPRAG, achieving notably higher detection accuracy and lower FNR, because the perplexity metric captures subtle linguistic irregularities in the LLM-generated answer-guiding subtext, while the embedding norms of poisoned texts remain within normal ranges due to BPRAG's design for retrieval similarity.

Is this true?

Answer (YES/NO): NO